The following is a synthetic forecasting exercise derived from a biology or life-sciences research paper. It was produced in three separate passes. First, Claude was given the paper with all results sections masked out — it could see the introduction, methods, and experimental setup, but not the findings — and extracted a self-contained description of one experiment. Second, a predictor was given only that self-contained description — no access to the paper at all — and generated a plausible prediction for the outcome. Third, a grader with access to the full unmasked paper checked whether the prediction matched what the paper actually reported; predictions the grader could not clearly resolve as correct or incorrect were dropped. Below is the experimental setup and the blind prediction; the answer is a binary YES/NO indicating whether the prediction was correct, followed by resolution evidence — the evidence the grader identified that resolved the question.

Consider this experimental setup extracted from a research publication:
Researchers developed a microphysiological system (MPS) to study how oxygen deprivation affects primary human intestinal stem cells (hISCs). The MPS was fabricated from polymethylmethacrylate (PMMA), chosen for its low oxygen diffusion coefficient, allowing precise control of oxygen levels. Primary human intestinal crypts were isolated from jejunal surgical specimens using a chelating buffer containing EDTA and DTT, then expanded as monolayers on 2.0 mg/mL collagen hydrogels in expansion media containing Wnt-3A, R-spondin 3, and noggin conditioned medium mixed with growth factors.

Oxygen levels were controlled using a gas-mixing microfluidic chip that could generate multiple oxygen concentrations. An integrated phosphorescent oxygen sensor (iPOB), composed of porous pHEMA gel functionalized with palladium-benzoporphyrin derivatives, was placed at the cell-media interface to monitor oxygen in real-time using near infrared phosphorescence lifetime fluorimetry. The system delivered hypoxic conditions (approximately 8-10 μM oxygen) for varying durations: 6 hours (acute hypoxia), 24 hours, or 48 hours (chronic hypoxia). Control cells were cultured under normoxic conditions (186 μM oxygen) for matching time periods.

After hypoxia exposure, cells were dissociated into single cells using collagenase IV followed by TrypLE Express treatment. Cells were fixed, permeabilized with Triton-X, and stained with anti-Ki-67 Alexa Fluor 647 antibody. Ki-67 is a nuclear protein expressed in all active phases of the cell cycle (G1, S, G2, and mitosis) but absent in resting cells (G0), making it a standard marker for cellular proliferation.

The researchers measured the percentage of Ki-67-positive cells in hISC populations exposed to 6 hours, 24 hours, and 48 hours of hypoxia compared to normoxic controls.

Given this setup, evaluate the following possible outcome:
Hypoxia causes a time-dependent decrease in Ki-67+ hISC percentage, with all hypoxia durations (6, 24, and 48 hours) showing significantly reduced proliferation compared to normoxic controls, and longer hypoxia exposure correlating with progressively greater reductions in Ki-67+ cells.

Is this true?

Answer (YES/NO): NO